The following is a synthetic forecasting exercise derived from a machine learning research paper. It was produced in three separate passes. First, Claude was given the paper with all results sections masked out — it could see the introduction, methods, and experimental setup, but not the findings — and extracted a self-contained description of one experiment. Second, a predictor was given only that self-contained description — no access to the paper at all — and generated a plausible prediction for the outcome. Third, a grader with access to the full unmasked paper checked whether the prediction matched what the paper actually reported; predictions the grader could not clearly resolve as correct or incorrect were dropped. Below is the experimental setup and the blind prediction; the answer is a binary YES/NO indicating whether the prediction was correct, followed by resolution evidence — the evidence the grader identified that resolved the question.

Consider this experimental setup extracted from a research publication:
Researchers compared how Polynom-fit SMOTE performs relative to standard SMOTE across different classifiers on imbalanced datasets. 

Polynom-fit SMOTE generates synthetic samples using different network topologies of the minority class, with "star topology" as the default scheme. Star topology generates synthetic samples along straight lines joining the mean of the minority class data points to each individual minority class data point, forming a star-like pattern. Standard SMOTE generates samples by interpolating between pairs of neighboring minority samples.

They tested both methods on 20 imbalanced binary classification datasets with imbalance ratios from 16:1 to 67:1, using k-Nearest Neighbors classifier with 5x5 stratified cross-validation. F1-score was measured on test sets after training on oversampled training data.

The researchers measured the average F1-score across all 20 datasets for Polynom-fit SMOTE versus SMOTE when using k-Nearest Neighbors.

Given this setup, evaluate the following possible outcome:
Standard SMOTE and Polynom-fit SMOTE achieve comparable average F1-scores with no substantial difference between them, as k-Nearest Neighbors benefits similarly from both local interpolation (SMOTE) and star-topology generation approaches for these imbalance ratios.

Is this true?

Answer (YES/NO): NO